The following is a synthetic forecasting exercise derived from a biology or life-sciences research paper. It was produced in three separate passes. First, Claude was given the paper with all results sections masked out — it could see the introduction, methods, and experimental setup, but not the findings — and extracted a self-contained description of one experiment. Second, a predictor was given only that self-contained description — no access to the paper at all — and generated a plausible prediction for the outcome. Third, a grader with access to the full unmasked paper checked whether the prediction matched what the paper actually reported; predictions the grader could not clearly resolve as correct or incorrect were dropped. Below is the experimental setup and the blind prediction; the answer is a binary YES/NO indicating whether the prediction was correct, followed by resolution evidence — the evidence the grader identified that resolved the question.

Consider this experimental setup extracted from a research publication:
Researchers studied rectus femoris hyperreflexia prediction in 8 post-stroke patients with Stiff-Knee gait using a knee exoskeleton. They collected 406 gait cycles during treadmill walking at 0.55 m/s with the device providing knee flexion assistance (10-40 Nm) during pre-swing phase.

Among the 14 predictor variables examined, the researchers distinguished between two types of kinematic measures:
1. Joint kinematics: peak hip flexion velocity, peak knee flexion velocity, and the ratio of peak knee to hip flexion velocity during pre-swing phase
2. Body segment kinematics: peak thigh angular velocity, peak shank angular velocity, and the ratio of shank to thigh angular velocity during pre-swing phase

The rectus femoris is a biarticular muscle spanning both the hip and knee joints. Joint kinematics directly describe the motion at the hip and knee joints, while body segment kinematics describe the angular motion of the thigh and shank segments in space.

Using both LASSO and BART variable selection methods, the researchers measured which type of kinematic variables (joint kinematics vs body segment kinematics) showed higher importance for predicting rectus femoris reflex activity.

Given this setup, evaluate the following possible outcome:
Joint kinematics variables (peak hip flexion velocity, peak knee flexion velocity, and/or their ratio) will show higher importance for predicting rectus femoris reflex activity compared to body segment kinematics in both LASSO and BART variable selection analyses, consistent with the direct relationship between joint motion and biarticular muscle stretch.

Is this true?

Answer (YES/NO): NO